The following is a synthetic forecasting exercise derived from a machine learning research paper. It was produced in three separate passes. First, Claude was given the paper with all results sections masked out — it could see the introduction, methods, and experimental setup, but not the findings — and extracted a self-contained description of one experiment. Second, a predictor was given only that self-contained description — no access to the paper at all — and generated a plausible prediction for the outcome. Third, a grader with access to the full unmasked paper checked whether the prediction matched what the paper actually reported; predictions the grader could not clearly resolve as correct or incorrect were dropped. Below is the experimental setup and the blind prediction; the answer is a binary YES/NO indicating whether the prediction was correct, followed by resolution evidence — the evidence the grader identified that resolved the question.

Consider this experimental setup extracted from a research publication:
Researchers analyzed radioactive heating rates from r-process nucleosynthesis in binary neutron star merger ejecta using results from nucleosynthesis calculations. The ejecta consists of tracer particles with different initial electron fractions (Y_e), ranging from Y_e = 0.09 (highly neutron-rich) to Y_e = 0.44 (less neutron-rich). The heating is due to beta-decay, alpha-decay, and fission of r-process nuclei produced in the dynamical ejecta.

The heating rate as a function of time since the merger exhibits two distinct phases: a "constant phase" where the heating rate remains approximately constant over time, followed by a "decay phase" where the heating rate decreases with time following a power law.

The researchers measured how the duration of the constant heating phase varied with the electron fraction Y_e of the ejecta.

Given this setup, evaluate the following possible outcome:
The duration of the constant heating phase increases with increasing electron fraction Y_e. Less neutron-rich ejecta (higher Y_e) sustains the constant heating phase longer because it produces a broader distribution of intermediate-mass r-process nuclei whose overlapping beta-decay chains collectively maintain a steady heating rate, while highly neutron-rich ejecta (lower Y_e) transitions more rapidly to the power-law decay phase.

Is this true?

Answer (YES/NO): YES